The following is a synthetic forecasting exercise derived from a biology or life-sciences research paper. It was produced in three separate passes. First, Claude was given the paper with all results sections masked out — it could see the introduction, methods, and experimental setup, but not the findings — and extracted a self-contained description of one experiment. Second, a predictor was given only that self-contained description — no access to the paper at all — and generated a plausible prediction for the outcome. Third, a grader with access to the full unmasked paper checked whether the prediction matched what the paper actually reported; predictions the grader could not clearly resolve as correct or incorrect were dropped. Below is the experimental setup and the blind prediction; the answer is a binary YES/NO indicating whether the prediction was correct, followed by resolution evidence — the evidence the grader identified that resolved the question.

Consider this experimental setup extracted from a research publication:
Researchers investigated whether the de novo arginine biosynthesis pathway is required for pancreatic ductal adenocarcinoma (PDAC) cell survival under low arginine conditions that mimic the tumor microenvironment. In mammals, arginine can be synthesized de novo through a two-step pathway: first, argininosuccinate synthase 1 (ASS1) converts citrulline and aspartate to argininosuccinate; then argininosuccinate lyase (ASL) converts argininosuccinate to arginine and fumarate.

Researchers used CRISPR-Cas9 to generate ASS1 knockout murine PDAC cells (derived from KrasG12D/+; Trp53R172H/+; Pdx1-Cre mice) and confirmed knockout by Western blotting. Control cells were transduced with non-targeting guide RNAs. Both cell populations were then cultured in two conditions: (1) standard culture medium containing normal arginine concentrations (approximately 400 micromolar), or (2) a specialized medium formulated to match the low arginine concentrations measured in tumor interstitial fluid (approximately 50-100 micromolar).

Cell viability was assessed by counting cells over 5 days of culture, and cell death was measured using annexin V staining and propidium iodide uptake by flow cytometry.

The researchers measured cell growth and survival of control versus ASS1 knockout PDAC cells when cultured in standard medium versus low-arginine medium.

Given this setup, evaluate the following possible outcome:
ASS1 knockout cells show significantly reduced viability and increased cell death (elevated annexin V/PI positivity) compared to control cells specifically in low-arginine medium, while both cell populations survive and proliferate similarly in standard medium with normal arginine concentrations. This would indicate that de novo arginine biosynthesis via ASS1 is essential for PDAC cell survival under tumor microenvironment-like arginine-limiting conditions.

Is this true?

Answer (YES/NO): NO